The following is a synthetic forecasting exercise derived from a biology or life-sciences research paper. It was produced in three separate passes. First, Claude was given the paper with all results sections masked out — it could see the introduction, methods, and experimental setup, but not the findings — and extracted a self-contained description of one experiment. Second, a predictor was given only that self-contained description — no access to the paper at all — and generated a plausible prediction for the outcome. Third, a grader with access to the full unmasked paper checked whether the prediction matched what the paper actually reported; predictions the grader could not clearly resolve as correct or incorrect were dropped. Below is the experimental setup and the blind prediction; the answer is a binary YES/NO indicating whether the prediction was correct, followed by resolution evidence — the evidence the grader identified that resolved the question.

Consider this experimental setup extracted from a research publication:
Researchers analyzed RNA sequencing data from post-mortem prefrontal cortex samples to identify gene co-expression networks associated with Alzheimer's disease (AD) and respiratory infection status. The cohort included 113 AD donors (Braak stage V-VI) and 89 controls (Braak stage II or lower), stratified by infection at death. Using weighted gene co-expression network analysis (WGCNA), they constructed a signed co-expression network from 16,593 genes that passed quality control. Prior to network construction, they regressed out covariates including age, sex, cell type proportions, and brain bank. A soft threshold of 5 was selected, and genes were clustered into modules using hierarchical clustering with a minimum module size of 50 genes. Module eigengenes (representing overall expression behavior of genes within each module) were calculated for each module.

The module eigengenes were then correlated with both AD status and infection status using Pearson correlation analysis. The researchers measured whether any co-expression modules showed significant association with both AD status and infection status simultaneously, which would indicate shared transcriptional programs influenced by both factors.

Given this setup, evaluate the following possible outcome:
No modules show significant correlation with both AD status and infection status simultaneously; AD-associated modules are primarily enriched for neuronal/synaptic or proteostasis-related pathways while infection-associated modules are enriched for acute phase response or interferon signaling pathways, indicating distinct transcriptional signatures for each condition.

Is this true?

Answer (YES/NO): NO